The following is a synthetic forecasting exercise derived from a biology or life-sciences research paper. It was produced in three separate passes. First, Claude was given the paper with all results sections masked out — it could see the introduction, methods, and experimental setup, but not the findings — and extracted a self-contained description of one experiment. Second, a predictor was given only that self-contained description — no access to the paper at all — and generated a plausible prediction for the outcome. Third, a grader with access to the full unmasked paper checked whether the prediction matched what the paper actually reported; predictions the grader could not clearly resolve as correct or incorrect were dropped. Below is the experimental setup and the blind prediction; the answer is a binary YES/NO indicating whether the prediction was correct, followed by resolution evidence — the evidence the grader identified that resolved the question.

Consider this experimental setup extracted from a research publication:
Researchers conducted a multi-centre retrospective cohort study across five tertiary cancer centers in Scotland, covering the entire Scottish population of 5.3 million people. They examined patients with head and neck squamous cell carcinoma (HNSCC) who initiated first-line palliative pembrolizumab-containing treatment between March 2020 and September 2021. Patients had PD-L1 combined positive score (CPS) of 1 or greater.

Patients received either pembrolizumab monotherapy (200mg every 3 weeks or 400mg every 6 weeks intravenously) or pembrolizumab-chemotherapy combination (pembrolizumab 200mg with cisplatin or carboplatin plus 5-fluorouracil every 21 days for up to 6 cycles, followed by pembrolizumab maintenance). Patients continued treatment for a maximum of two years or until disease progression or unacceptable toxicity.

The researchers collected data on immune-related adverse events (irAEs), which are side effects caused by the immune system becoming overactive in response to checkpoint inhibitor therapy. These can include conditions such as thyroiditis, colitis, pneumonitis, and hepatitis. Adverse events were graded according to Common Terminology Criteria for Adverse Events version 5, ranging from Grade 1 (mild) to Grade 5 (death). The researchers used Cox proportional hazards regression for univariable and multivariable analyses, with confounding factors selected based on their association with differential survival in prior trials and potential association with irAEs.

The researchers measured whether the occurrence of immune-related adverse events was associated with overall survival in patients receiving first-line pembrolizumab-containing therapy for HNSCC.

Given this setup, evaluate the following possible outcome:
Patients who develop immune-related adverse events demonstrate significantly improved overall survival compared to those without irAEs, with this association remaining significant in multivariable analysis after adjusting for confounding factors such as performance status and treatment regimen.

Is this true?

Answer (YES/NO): YES